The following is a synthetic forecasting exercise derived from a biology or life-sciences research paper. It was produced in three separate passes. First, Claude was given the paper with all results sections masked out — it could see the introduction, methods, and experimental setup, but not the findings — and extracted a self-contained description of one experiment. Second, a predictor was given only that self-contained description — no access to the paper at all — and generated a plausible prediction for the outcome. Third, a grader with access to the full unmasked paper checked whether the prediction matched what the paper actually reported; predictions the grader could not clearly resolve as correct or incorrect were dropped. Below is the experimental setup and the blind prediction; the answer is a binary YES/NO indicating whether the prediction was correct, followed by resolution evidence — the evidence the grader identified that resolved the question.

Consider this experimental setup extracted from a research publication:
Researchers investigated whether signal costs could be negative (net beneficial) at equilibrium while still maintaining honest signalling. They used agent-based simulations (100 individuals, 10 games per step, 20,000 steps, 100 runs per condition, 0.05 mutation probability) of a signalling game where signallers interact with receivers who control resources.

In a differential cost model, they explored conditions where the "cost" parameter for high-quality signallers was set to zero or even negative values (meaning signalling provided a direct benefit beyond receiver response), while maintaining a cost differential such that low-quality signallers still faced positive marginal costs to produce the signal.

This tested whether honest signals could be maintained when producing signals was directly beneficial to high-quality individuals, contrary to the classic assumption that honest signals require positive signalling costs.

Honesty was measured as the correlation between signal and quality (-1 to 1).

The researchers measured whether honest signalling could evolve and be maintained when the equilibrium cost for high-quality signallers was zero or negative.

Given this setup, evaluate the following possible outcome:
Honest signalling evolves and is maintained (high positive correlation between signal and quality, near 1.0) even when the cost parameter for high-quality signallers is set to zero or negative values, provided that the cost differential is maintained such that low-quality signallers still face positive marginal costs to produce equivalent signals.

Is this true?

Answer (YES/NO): YES